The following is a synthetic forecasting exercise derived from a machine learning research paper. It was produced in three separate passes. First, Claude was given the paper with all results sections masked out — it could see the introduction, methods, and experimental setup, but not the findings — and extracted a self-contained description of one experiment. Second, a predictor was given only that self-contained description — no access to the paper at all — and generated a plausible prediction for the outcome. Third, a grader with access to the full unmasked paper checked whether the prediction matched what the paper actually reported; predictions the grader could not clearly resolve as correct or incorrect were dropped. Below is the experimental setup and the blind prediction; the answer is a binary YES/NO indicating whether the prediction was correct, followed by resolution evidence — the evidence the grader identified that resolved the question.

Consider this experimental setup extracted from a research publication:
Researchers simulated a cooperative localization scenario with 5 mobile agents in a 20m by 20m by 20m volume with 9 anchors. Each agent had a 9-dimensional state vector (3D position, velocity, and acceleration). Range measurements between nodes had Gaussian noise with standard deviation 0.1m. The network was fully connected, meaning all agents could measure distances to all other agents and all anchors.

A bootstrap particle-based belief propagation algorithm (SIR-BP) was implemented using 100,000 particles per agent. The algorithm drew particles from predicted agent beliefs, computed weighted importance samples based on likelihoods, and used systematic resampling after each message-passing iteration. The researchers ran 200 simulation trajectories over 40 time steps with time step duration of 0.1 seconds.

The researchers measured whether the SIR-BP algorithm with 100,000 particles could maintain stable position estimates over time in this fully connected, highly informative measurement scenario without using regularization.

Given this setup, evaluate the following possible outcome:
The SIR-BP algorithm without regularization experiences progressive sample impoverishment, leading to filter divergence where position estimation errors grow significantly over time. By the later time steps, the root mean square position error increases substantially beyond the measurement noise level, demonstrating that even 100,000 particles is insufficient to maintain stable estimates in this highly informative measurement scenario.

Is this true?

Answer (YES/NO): YES